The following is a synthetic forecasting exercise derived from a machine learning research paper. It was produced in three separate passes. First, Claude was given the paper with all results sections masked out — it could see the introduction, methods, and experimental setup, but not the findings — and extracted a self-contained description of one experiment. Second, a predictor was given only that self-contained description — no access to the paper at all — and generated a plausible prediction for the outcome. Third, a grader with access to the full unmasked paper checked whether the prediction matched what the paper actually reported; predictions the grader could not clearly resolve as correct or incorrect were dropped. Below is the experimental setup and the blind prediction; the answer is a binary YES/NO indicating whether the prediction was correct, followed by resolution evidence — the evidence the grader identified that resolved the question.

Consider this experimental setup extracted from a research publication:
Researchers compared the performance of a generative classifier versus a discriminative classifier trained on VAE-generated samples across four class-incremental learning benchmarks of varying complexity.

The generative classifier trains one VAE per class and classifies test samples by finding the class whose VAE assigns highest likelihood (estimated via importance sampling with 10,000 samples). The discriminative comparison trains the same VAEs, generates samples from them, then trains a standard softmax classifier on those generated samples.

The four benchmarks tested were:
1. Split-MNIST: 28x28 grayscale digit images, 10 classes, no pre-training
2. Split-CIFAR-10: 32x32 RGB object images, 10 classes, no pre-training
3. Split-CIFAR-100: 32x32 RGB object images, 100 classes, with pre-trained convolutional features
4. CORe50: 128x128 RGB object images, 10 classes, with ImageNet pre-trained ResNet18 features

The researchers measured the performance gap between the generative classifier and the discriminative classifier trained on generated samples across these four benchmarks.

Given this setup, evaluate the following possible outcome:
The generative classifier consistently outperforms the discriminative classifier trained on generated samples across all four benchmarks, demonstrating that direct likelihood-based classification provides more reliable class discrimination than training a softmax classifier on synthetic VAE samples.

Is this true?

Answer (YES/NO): YES